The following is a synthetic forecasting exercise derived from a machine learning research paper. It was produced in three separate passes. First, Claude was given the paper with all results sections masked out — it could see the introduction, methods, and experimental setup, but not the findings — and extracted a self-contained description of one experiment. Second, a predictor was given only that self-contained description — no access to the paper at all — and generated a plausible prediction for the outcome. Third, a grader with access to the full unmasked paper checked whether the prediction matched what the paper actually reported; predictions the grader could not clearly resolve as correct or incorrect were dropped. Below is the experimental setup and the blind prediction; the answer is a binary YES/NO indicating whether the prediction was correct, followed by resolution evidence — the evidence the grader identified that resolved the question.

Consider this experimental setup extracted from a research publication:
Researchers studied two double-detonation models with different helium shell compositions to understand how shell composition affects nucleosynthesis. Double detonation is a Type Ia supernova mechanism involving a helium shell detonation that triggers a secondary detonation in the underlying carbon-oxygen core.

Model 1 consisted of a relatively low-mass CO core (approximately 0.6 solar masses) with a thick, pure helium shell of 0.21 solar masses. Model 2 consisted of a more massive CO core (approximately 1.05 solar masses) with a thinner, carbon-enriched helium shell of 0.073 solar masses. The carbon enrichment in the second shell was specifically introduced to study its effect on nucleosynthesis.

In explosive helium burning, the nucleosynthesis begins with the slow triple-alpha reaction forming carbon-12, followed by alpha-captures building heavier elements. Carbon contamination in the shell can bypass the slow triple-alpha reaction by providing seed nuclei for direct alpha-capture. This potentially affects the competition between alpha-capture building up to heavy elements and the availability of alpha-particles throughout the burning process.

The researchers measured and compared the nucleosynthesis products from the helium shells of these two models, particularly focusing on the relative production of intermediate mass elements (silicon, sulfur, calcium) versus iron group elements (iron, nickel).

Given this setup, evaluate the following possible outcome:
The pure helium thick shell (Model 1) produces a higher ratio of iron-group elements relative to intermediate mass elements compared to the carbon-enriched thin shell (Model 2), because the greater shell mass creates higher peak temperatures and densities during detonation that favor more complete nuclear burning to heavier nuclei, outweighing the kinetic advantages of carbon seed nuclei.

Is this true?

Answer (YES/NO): NO